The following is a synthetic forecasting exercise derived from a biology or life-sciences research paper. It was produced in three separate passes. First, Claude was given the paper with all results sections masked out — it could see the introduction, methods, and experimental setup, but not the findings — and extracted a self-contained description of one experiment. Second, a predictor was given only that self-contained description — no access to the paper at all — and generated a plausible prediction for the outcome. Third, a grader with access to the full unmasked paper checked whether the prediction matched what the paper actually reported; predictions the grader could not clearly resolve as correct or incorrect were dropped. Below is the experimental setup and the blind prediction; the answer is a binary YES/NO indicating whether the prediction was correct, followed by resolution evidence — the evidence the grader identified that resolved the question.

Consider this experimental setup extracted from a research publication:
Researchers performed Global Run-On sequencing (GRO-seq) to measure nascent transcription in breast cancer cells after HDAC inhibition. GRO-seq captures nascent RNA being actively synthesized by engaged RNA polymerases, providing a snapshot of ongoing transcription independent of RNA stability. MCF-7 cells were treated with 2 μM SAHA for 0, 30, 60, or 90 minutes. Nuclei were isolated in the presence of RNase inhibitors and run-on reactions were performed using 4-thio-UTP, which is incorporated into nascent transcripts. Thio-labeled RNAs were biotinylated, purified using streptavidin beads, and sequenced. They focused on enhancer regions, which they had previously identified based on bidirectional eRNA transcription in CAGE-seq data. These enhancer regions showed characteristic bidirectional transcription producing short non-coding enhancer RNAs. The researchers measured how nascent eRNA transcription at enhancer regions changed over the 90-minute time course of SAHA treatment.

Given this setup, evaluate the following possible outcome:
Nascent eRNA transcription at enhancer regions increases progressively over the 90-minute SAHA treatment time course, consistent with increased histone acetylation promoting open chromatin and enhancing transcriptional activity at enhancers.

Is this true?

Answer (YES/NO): NO